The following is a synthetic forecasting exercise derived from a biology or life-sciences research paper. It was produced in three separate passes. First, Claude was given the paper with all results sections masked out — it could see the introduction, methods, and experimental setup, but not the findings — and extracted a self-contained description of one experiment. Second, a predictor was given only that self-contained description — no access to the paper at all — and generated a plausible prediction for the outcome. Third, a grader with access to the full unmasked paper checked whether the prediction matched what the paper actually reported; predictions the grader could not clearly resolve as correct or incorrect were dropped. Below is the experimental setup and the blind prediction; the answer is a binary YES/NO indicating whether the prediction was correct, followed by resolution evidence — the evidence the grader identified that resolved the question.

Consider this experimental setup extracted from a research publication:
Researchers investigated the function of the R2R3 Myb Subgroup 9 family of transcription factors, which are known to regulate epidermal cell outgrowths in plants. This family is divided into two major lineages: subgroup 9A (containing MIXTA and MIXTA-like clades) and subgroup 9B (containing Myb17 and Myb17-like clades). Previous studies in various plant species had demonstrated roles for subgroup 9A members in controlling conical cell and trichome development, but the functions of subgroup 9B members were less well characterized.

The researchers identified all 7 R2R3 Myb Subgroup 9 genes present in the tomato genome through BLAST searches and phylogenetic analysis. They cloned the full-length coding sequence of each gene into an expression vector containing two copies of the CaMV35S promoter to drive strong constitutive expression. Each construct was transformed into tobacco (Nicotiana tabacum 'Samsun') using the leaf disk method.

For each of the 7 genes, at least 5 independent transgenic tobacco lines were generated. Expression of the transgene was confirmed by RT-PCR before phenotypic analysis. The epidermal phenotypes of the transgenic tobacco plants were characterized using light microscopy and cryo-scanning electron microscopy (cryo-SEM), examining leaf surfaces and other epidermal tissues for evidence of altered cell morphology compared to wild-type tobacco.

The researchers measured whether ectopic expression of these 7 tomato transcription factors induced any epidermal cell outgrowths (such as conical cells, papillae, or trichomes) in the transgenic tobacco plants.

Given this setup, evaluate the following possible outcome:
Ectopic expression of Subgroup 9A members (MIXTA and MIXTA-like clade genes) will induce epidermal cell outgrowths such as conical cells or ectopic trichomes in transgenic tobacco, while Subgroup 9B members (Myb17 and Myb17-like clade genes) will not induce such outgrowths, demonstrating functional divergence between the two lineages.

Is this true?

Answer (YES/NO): NO